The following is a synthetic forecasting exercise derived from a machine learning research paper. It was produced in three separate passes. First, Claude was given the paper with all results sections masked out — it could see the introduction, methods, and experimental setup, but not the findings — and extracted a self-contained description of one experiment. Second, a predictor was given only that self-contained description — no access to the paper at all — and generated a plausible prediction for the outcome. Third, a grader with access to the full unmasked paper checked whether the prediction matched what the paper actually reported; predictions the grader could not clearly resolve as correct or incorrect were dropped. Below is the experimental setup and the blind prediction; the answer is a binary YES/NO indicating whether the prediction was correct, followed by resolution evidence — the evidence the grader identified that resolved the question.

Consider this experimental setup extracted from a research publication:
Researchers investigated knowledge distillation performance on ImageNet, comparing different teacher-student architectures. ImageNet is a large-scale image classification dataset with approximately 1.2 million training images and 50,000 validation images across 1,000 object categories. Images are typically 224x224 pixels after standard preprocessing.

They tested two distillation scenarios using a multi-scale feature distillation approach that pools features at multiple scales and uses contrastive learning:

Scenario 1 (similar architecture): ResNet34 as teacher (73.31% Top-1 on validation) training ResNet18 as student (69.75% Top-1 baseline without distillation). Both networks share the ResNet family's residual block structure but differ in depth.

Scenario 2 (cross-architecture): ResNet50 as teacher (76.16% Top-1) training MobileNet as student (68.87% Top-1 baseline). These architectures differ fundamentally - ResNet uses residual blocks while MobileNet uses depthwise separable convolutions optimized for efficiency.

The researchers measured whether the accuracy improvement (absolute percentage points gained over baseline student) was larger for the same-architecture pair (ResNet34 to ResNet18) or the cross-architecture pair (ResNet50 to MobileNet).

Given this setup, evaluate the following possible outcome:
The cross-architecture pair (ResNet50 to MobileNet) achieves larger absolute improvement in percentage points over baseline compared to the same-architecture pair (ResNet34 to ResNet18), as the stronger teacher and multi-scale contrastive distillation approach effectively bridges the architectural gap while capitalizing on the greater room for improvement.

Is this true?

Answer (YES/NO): YES